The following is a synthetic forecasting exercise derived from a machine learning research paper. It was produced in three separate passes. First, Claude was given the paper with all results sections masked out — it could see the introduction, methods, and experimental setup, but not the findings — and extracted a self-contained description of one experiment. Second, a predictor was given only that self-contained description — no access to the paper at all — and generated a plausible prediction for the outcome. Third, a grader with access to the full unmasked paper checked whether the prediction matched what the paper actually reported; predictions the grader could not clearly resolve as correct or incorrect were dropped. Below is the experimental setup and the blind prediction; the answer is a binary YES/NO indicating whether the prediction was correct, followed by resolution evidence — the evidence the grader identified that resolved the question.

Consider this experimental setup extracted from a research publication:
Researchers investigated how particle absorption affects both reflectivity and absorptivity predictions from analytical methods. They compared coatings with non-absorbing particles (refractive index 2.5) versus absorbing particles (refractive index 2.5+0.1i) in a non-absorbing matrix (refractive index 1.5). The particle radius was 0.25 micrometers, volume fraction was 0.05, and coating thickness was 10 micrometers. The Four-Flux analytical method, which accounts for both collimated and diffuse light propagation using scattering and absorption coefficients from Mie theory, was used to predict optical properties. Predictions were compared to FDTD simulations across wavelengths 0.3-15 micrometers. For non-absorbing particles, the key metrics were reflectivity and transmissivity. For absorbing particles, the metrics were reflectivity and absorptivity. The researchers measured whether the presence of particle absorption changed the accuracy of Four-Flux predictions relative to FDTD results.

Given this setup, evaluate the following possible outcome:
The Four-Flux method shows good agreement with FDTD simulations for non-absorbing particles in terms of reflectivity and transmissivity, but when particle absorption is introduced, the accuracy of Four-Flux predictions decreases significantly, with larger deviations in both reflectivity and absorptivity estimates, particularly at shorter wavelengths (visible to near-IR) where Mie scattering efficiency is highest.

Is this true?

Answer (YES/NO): NO